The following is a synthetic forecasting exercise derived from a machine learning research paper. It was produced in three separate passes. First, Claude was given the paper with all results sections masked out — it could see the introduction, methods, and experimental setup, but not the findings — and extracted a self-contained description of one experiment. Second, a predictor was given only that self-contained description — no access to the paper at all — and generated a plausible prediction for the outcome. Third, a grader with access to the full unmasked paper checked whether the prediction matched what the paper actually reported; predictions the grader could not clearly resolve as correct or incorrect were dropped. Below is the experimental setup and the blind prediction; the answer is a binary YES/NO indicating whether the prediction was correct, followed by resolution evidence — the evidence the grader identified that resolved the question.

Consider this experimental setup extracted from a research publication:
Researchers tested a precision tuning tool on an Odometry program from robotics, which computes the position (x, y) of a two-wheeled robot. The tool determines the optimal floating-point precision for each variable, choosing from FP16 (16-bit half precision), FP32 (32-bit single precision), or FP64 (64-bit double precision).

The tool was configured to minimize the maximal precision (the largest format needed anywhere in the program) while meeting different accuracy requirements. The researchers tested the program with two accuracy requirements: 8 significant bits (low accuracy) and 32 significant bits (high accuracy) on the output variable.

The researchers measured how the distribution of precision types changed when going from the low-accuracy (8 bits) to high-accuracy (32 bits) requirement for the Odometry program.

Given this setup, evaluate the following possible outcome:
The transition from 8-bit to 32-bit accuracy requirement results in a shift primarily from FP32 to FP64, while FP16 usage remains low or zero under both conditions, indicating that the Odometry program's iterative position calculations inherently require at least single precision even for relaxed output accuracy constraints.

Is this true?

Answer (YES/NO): NO